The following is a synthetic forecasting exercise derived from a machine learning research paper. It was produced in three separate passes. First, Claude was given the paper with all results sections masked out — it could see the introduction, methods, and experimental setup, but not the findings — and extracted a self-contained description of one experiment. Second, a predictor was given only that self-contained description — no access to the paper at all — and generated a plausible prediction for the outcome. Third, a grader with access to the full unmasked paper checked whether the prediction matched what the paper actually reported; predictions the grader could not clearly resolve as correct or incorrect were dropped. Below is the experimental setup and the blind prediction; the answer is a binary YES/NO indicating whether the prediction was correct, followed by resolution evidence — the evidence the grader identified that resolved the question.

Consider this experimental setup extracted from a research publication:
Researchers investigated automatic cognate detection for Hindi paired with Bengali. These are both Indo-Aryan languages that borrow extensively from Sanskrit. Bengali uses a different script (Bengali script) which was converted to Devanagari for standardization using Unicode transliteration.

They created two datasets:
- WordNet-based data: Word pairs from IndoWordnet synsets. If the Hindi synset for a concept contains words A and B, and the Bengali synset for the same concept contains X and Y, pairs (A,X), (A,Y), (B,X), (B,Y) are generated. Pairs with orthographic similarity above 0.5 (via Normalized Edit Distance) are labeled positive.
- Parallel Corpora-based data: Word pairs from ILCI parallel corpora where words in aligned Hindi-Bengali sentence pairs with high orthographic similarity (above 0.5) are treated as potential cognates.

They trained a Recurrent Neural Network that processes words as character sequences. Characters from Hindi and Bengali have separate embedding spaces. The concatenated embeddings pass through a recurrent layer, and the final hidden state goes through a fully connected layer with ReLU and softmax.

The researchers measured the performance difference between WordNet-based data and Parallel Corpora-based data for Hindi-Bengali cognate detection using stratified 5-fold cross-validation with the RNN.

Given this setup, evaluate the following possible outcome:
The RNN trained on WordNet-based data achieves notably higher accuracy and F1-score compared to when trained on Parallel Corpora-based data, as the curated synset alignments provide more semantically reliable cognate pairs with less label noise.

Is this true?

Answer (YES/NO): NO